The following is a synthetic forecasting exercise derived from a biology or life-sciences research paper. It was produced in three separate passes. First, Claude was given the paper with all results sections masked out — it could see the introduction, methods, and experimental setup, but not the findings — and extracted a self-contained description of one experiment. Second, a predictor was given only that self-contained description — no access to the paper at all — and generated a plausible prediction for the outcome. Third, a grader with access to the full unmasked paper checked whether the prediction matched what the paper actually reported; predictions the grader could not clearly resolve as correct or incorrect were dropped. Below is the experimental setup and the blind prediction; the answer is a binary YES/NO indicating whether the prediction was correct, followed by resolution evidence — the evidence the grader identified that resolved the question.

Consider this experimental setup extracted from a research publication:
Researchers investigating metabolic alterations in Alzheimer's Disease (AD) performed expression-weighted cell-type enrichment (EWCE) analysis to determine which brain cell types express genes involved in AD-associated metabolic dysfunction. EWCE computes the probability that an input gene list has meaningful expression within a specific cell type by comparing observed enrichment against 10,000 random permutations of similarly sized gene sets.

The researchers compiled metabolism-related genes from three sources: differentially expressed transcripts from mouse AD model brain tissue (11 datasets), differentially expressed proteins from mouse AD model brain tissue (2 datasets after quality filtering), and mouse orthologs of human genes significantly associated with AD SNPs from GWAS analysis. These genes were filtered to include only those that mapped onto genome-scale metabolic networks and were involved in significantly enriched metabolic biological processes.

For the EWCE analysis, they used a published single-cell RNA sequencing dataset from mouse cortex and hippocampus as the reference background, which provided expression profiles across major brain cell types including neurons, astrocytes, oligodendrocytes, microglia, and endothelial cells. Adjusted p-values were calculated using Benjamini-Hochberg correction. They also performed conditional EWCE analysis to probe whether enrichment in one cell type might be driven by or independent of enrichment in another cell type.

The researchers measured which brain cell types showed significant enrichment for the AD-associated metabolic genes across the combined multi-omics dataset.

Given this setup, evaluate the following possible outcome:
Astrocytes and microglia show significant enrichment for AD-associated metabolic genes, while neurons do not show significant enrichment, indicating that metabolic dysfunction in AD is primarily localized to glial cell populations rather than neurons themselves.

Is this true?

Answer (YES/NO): YES